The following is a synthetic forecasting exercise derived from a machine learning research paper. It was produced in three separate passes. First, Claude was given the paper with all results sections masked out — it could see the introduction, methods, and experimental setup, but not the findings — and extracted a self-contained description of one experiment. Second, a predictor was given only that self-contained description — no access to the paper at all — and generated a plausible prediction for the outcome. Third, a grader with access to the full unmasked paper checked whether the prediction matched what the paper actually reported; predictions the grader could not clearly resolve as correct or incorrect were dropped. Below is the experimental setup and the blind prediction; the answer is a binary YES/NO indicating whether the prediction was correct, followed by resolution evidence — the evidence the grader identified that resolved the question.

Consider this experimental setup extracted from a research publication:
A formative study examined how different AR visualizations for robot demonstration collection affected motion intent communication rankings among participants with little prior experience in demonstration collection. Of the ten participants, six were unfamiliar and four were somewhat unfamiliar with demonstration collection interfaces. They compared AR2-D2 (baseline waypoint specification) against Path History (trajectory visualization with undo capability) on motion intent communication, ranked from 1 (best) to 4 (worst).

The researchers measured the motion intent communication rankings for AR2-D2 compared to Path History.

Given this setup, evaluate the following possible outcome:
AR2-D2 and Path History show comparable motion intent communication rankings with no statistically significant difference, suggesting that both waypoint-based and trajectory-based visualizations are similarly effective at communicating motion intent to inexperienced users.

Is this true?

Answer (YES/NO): YES